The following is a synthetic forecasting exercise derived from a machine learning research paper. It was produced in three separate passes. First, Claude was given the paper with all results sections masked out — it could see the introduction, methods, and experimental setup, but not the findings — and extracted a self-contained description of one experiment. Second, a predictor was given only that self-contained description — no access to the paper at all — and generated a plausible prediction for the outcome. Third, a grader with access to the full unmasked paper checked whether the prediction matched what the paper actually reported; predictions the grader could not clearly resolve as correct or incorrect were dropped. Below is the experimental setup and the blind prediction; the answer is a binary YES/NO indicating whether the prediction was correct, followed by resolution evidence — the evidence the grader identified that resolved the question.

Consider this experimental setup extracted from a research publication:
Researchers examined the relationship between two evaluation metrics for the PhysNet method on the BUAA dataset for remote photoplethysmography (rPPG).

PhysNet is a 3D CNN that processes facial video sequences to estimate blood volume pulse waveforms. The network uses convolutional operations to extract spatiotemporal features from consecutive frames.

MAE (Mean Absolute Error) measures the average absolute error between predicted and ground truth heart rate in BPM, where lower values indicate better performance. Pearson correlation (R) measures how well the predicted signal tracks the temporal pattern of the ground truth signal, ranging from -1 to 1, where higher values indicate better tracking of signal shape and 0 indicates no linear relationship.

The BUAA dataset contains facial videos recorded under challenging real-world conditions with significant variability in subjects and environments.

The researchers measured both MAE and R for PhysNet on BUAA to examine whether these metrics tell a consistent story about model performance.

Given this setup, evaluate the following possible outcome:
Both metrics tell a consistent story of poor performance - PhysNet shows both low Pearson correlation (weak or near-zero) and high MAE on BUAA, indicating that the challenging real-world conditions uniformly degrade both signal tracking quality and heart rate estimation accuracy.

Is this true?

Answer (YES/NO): YES